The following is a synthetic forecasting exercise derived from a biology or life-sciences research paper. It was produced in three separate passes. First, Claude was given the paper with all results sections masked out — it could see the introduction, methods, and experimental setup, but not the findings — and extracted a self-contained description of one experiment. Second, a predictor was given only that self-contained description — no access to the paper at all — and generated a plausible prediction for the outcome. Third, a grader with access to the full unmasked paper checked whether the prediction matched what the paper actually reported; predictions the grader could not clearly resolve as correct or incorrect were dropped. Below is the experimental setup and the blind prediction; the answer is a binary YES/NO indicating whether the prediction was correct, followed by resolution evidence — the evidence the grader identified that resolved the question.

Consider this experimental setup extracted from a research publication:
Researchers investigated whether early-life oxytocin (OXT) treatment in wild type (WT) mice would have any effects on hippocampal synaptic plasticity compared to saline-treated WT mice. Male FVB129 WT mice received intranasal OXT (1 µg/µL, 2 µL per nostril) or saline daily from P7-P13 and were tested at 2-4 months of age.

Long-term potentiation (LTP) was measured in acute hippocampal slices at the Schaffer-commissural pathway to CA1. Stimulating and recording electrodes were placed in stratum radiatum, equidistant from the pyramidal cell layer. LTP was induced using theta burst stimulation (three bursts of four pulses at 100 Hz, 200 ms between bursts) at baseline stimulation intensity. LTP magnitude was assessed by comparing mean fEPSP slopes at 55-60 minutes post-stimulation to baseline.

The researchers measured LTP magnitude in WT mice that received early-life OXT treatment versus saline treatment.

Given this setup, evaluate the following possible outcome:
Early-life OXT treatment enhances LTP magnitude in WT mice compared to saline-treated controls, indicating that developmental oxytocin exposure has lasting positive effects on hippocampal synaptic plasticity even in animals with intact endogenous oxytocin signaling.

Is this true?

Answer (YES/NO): NO